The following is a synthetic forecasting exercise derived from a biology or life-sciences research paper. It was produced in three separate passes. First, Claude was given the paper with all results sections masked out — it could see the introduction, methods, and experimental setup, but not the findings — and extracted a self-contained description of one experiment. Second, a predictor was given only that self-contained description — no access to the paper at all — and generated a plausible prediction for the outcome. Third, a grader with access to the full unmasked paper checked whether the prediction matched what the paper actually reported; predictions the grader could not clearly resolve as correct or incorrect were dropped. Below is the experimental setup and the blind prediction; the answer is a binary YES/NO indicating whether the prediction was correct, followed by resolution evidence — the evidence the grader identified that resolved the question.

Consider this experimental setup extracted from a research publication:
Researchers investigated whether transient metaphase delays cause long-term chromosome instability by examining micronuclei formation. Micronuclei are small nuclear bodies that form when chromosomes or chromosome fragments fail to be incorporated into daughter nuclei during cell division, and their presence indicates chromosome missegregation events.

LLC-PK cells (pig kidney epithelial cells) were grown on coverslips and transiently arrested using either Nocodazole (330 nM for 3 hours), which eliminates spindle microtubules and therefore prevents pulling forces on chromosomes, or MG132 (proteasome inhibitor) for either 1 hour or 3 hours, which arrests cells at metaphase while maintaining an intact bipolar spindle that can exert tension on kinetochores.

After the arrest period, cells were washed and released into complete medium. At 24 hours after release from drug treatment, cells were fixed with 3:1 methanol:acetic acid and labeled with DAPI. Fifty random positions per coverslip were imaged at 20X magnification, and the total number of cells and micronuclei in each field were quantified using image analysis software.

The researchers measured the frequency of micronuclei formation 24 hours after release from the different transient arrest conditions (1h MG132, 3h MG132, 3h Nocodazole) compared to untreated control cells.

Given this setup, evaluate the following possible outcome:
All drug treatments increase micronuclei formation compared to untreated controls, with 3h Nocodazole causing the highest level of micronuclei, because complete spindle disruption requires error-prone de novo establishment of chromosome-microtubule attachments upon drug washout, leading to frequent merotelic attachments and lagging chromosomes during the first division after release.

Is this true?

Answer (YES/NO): NO